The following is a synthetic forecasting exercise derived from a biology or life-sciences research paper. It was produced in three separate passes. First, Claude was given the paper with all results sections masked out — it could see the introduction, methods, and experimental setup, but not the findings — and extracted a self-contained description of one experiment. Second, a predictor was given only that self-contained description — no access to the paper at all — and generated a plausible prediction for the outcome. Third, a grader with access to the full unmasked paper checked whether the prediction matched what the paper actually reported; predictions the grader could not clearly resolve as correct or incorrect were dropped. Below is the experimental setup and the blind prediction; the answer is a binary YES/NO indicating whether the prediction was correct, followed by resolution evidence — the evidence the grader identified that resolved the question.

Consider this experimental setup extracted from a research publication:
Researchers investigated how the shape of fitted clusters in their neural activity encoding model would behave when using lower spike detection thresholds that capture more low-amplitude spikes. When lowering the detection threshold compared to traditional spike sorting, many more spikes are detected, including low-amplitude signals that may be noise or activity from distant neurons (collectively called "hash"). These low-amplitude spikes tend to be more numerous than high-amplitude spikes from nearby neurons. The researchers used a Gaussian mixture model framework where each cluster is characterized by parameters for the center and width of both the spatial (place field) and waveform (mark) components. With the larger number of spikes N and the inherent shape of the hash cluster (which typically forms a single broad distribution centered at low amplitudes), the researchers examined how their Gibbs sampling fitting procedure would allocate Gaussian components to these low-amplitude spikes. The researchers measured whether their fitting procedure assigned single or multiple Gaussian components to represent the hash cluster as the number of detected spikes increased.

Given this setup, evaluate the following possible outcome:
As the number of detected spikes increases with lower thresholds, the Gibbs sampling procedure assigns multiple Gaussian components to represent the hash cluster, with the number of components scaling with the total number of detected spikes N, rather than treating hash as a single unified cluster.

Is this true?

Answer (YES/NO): NO